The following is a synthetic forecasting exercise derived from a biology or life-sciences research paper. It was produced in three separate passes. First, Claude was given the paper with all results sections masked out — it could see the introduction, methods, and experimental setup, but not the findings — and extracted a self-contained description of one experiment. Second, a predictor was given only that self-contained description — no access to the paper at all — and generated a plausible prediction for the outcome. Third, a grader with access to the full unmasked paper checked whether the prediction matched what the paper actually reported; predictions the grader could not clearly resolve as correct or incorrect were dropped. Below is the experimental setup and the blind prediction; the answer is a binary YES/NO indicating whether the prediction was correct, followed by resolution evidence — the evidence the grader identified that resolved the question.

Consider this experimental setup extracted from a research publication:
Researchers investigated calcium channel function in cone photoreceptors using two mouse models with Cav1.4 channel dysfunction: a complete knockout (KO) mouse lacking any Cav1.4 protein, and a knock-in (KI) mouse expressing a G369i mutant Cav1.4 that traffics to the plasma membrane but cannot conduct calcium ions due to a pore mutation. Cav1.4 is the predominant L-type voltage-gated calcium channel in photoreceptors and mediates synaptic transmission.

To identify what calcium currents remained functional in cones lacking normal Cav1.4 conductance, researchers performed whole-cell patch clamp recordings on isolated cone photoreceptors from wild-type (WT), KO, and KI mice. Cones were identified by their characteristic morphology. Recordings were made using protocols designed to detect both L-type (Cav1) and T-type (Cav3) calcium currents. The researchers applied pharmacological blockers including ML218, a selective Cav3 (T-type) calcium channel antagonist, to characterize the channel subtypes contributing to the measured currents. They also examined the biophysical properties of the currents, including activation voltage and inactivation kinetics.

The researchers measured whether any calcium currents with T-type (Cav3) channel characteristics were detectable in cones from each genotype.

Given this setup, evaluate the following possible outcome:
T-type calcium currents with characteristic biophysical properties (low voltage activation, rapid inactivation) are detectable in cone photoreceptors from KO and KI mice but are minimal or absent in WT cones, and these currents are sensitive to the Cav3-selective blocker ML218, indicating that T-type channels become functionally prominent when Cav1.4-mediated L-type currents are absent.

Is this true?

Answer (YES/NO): YES